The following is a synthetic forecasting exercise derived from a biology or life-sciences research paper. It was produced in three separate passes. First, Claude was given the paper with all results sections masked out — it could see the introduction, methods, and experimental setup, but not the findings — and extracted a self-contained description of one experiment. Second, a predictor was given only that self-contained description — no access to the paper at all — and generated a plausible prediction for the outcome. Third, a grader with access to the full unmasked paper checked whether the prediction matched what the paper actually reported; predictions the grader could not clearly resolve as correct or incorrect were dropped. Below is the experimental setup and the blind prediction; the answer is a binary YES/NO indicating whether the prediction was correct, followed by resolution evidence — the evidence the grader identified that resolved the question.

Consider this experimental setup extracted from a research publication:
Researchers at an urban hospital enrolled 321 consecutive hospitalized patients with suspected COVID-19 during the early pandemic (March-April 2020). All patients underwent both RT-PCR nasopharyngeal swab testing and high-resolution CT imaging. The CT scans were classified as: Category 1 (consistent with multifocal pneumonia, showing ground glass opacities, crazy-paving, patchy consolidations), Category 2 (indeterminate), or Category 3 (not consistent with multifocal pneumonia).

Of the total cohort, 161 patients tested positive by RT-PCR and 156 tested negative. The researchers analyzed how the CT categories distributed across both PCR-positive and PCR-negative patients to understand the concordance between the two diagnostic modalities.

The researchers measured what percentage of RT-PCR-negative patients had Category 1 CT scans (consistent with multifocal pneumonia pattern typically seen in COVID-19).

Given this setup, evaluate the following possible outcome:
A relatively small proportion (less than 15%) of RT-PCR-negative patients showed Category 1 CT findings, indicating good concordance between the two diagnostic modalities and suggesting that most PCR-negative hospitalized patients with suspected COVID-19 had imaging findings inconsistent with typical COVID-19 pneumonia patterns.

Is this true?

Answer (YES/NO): NO